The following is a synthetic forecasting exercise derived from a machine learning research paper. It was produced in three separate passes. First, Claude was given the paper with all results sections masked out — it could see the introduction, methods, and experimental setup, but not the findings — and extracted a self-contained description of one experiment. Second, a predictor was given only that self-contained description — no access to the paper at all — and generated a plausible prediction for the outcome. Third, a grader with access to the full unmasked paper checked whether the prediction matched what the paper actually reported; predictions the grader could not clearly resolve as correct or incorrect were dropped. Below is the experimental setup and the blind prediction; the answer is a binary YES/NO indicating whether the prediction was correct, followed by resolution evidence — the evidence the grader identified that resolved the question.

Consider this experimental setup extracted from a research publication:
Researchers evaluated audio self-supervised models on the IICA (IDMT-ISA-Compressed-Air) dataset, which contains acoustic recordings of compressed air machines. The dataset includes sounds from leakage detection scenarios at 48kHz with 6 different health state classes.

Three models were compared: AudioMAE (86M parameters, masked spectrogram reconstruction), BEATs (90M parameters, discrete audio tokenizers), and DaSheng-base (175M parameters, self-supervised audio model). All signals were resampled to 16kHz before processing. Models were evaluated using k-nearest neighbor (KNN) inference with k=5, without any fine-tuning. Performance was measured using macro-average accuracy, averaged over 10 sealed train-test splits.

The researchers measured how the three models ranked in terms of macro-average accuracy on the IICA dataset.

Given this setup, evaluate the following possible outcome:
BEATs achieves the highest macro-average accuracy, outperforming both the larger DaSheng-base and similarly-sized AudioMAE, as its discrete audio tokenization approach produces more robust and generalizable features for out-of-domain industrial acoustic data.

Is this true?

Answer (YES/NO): YES